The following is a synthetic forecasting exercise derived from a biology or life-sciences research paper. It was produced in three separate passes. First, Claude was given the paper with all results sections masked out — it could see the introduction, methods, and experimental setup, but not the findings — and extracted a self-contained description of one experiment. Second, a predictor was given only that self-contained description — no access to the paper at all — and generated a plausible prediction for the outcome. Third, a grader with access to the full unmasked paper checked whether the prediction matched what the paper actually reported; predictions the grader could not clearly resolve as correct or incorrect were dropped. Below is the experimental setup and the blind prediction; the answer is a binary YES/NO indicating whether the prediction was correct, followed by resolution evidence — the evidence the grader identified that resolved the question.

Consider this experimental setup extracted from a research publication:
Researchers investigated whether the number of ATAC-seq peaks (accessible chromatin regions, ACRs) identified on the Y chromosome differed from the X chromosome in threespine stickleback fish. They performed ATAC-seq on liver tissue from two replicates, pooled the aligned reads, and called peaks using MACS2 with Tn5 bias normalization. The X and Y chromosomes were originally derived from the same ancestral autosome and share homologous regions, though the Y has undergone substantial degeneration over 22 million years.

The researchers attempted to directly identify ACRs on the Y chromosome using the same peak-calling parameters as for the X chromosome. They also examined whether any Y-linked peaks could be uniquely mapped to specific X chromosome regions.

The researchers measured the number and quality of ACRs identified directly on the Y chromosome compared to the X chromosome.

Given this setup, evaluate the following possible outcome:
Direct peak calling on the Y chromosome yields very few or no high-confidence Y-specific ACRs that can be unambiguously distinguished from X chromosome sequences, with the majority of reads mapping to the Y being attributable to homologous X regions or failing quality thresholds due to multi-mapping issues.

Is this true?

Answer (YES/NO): YES